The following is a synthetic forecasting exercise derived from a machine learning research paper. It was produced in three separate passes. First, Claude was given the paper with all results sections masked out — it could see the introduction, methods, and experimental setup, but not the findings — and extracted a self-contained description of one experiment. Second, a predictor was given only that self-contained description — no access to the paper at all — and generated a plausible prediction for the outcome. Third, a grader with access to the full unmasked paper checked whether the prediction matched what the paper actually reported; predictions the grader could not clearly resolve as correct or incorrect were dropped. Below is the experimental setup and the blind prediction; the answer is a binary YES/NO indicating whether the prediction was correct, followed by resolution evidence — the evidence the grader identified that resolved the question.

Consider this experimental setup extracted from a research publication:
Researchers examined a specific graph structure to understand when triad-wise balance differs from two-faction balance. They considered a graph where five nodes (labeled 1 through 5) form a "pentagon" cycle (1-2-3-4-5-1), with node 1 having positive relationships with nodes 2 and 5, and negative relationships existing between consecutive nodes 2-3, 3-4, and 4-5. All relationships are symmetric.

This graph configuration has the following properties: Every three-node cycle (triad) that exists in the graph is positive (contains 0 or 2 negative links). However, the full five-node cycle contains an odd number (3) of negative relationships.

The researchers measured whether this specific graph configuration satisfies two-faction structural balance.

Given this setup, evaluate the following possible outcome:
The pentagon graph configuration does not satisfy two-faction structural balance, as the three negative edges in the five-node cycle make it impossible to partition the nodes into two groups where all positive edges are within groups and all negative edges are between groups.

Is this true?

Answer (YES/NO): YES